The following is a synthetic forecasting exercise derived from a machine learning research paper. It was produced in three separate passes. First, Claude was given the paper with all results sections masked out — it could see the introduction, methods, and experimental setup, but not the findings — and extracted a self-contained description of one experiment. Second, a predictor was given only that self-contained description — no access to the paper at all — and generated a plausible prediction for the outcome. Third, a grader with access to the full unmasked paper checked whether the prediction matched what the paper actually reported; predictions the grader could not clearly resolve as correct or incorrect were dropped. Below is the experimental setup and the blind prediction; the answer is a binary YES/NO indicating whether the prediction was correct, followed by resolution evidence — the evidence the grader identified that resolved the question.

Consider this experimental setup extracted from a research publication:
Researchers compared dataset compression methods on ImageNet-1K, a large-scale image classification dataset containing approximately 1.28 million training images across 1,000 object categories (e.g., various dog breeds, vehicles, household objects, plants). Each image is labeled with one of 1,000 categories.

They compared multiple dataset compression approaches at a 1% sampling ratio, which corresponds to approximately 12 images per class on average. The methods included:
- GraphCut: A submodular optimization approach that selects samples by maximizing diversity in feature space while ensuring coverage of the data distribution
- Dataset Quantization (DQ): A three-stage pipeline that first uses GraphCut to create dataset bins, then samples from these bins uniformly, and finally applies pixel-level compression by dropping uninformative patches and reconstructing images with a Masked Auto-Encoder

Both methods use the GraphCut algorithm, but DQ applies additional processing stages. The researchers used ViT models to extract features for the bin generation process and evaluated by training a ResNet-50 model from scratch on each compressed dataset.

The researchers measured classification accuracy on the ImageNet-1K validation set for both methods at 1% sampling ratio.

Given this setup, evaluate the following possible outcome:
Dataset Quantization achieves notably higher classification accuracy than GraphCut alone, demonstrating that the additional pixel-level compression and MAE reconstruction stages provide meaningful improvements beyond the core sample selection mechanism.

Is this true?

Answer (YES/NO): YES